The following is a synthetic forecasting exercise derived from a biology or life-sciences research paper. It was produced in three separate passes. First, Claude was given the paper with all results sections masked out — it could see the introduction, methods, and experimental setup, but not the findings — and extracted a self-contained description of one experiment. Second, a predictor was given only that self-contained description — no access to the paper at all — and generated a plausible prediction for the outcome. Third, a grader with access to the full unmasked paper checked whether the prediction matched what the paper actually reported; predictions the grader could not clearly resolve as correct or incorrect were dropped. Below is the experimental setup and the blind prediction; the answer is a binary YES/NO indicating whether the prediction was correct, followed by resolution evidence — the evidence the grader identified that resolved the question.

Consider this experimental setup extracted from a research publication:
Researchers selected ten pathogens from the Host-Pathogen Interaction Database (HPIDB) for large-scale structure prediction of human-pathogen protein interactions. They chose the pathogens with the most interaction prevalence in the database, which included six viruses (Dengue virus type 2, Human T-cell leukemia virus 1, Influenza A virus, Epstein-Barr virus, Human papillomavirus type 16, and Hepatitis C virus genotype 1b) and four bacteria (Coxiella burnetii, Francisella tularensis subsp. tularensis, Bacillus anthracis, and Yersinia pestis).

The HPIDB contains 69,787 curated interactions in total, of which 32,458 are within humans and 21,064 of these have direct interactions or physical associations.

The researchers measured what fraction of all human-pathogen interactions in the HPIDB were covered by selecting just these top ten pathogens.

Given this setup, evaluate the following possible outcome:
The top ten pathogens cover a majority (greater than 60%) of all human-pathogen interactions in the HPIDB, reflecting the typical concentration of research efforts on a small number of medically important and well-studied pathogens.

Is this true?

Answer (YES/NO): NO